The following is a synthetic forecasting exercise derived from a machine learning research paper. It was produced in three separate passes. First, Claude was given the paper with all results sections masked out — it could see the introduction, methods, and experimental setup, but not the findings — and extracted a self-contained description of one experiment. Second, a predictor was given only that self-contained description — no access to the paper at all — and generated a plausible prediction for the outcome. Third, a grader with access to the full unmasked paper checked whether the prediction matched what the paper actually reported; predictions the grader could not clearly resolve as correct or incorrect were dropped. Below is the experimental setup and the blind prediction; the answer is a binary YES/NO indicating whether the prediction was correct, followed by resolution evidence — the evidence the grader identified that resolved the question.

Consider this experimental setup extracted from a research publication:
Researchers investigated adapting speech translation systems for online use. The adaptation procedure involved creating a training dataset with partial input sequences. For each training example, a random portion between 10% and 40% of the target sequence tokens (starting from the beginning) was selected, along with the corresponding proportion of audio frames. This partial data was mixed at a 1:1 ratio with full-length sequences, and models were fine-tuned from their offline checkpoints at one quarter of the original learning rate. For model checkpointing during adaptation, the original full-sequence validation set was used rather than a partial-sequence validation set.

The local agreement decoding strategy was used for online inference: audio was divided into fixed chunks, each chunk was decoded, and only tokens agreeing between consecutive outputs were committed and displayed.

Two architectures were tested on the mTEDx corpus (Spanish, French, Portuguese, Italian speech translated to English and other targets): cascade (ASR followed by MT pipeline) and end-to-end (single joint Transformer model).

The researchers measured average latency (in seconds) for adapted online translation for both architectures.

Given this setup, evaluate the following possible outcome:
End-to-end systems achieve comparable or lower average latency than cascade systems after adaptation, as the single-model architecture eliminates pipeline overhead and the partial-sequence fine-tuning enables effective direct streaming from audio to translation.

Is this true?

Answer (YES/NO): YES